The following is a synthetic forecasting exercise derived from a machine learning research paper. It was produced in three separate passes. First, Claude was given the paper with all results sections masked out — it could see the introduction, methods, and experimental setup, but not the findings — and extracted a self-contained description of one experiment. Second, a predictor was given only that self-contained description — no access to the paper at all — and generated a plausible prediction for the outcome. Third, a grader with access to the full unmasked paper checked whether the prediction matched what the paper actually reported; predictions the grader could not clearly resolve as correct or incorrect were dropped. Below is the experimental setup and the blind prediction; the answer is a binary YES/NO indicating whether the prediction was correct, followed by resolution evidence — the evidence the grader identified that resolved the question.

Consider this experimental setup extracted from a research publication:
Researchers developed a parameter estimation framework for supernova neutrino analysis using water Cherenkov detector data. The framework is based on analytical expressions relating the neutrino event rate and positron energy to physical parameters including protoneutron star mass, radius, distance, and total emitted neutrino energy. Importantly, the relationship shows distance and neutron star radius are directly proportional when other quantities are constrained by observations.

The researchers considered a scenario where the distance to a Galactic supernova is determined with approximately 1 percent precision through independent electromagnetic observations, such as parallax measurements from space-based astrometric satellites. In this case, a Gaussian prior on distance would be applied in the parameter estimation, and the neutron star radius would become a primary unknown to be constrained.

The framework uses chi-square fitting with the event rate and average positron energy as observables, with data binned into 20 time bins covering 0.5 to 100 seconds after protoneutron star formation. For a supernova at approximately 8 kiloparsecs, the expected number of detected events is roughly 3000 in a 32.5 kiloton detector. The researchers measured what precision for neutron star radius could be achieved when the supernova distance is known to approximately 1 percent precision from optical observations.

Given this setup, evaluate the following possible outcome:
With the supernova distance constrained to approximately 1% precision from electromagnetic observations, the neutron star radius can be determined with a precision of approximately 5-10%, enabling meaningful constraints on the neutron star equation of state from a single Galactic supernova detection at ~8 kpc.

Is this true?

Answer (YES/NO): NO